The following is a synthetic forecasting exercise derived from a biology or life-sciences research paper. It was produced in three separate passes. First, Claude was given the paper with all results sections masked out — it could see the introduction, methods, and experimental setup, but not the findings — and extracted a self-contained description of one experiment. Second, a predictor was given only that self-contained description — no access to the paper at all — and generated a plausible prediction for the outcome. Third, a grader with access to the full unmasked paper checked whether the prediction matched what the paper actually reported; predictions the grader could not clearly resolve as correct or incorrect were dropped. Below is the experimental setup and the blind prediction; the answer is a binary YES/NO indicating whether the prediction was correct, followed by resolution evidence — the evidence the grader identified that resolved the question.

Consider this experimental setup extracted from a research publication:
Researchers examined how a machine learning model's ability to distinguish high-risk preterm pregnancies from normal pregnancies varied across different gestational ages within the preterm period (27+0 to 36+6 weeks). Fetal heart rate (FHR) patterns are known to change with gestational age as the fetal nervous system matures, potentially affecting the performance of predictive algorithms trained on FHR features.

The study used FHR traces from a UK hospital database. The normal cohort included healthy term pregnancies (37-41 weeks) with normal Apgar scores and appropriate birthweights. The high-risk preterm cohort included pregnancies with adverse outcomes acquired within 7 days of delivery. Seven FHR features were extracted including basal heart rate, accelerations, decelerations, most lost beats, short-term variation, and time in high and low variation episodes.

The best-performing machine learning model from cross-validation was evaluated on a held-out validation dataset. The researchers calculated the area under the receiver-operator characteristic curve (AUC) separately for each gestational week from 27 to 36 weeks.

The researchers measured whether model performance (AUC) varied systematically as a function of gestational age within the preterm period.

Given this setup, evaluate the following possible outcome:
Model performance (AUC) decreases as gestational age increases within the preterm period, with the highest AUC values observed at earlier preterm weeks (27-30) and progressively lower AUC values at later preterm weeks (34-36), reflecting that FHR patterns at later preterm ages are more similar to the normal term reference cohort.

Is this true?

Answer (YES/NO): NO